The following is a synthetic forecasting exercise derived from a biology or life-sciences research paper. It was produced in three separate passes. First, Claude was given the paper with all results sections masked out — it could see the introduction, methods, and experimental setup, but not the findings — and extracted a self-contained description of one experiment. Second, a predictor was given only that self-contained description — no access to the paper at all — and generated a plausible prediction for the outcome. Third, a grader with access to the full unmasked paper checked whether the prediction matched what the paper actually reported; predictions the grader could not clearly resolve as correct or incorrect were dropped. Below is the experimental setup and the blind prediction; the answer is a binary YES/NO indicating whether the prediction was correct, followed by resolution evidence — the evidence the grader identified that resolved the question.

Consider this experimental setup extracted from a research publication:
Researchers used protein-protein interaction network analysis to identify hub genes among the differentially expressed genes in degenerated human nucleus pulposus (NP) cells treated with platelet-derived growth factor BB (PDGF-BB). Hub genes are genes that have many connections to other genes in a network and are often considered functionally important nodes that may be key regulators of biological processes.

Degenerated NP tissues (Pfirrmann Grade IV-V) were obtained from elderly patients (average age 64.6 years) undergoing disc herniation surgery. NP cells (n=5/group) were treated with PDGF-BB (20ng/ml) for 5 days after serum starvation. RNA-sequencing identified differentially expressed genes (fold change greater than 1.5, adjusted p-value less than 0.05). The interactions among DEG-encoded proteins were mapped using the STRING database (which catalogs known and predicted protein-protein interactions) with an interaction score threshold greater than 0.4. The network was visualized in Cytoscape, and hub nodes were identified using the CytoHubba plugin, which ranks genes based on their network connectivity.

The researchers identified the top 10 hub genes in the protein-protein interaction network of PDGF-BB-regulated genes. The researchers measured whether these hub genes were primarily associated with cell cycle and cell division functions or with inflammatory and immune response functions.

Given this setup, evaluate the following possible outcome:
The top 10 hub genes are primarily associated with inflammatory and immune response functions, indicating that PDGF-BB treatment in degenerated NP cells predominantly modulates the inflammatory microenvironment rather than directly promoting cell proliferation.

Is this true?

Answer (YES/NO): NO